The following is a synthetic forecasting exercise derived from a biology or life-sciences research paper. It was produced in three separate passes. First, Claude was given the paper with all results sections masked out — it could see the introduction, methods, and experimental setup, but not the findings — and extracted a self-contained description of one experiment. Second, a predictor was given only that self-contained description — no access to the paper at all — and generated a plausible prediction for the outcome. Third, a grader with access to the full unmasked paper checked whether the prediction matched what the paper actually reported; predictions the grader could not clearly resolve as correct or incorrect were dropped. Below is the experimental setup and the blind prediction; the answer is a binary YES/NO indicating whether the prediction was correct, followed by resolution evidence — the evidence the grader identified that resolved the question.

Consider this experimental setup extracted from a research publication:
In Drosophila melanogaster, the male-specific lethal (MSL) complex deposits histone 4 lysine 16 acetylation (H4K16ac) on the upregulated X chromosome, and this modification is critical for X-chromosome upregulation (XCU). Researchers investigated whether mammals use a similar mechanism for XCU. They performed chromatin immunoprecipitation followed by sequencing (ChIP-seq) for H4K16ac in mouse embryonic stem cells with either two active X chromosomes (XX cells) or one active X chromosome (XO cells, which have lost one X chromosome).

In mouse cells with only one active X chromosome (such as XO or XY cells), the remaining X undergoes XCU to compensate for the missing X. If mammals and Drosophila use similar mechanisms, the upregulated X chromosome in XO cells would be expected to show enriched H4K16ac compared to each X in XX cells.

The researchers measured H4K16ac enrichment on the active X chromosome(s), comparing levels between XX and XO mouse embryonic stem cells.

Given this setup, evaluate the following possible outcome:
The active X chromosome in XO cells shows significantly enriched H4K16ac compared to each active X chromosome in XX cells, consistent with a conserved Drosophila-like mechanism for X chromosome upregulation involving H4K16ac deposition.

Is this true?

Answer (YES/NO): NO